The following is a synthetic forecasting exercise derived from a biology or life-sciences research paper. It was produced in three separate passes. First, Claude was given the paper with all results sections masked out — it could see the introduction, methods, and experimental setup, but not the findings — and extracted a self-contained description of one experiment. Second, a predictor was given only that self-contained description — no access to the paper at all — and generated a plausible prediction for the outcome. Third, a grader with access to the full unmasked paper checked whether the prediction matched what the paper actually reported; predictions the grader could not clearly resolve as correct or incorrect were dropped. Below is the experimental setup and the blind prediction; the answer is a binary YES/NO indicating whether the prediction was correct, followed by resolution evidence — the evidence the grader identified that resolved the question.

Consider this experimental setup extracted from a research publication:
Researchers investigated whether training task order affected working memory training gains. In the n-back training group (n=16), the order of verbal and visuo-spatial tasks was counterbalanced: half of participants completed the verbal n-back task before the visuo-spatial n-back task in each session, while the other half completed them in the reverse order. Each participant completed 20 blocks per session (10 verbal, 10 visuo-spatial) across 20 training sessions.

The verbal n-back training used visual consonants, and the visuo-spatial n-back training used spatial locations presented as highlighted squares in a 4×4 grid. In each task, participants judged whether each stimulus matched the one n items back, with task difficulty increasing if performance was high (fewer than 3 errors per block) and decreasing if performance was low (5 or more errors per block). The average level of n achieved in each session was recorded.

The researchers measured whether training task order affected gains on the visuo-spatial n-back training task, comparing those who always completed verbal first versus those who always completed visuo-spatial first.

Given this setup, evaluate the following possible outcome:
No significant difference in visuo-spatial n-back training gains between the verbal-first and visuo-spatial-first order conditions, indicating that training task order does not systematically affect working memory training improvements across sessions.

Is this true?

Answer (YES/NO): NO